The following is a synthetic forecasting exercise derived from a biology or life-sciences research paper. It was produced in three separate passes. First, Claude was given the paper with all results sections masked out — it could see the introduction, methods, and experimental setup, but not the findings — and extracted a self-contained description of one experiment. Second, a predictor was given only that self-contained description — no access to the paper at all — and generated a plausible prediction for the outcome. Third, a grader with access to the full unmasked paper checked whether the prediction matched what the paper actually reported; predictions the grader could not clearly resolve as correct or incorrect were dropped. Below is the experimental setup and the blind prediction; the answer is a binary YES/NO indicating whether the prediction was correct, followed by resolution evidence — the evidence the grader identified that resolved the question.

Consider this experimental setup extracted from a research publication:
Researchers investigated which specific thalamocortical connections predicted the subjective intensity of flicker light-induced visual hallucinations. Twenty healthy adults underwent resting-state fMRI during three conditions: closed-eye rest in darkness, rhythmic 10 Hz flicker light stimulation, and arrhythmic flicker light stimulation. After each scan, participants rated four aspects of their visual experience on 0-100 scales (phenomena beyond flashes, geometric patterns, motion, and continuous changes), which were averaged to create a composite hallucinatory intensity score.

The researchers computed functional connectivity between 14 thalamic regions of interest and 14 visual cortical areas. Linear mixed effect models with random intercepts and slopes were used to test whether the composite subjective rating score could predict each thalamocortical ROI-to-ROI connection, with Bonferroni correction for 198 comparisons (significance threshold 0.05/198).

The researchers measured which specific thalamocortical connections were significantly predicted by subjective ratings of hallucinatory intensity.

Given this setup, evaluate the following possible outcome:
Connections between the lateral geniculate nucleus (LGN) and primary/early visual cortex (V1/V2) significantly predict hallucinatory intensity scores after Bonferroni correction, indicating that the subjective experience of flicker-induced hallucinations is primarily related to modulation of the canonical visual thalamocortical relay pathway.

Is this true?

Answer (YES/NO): NO